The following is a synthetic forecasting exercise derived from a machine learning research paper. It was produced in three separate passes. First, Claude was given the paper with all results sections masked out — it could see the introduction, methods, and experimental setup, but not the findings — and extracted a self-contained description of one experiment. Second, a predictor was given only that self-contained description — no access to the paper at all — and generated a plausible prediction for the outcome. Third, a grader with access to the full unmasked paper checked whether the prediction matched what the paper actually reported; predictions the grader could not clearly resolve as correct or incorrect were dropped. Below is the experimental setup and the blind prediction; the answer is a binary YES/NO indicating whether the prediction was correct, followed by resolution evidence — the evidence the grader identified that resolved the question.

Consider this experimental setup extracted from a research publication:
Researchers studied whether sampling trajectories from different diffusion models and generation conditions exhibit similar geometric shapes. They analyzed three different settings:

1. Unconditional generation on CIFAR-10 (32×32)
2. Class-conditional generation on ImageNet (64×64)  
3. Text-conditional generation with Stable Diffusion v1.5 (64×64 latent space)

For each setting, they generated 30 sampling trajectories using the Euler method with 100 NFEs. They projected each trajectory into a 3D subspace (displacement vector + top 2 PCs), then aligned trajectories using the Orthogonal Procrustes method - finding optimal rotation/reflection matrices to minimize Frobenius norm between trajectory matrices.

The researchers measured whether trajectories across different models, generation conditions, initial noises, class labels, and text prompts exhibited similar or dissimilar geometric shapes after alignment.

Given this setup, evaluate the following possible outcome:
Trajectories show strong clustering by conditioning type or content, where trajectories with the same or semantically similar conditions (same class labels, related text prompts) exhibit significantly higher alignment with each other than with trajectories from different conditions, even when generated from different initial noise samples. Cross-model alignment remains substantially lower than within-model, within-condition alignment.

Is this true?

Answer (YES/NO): NO